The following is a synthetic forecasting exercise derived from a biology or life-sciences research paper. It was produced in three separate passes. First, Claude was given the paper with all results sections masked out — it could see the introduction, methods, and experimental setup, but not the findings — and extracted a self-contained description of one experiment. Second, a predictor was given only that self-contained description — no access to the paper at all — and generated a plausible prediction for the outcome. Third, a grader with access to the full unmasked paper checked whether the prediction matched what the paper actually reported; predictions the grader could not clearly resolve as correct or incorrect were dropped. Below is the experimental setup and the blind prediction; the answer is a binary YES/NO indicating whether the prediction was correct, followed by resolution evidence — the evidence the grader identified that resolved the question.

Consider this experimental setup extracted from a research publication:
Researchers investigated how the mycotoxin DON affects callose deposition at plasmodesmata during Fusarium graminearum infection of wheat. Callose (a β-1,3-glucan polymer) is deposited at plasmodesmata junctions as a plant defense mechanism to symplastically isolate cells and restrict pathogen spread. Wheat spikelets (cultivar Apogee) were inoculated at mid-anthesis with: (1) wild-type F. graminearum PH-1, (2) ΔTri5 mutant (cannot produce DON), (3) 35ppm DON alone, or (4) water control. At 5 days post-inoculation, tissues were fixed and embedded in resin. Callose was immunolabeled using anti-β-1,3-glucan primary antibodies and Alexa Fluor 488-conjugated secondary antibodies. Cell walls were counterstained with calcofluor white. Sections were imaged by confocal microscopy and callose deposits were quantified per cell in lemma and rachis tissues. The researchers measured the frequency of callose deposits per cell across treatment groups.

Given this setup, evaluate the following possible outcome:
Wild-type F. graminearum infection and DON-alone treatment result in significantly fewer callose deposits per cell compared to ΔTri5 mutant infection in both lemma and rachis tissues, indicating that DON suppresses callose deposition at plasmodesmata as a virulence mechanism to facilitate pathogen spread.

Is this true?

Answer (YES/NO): NO